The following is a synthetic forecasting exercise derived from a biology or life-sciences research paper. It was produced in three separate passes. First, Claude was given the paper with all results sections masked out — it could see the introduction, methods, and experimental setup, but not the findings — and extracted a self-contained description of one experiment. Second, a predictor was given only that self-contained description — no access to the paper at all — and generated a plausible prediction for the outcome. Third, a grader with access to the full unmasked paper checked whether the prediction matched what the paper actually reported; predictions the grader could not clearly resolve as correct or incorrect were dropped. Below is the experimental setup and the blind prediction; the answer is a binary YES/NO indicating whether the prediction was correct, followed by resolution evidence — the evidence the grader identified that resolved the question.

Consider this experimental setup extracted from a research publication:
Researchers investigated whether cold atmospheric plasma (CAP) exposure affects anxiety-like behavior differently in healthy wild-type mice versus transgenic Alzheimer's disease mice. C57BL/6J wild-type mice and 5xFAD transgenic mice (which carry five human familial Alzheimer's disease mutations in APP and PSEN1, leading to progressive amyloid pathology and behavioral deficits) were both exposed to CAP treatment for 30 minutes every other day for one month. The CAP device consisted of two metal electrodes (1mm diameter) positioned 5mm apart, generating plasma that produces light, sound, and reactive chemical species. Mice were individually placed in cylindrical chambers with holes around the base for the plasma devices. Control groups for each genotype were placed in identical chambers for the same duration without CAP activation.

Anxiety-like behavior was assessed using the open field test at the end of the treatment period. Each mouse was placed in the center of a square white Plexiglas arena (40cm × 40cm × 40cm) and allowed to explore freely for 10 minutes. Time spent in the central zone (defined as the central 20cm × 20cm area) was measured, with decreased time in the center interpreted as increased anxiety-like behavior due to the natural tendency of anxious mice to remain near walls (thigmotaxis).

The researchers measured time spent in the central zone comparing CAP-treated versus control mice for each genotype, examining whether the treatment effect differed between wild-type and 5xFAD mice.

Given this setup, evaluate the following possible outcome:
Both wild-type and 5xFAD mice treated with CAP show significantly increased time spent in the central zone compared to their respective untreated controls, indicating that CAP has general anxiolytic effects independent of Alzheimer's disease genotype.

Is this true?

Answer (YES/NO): NO